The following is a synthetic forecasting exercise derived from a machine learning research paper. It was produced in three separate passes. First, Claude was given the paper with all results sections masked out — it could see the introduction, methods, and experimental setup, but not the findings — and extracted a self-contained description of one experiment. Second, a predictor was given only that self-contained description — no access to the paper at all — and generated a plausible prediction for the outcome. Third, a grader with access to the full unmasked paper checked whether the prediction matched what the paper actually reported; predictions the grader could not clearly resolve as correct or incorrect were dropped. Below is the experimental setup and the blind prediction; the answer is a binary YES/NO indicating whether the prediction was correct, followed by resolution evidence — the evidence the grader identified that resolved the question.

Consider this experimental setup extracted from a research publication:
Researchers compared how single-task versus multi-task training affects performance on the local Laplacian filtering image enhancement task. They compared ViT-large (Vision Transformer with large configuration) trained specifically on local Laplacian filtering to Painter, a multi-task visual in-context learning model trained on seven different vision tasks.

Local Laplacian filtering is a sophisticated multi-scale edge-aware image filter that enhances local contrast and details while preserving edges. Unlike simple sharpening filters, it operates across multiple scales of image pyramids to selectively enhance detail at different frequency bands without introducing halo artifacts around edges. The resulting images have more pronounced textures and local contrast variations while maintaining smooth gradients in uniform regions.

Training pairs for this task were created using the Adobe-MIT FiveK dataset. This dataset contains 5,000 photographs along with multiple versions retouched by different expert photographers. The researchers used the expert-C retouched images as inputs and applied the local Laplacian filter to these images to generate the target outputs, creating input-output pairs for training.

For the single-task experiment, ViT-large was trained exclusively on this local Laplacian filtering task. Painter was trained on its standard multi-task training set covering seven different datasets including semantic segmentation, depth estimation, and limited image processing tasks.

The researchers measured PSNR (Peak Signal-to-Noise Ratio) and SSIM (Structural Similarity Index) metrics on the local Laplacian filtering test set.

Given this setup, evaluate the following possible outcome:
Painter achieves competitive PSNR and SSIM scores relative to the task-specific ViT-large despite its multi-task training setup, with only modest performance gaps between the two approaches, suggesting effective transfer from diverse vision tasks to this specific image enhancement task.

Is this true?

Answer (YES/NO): NO